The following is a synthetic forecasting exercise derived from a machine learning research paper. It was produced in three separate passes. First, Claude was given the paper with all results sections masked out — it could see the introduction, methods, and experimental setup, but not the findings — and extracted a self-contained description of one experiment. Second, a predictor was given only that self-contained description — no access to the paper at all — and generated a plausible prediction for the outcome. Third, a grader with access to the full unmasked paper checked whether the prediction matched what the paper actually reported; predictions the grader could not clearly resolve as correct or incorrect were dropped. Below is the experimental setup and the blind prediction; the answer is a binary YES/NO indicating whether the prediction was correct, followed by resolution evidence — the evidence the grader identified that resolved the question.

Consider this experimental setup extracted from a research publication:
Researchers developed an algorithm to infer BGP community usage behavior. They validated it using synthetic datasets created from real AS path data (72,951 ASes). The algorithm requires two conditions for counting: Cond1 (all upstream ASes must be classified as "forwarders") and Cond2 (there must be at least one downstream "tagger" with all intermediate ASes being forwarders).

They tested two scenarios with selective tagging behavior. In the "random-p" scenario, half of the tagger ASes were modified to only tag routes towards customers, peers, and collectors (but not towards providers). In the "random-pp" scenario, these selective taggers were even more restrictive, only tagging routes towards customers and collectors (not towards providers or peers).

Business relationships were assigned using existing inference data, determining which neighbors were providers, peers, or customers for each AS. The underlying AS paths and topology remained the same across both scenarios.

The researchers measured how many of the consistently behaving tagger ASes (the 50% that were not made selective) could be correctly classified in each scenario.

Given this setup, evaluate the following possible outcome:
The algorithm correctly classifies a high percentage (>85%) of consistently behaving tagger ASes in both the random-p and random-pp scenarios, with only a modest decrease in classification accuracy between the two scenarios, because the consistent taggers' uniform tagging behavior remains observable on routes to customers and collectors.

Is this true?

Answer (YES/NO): NO